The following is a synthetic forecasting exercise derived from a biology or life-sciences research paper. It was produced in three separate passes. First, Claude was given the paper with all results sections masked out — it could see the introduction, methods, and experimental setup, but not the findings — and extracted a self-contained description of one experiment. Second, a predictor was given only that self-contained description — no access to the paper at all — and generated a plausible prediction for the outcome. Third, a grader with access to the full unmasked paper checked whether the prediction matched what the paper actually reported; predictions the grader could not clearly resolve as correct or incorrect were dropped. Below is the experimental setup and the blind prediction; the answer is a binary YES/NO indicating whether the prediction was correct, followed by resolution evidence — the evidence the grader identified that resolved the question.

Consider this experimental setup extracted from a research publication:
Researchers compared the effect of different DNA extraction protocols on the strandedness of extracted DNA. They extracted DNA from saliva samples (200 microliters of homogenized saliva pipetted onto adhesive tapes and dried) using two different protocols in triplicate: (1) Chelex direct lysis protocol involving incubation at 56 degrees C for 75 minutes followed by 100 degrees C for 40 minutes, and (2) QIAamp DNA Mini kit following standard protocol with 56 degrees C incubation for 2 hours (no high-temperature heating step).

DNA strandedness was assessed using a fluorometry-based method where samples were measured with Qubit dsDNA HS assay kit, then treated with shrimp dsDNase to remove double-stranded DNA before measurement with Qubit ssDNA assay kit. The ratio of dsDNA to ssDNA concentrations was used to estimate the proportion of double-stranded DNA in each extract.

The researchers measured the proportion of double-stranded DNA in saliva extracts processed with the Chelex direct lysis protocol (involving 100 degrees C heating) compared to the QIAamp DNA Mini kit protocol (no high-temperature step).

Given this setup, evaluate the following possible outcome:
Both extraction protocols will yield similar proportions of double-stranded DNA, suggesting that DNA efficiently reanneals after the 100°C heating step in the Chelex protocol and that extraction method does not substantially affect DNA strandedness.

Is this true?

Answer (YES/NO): NO